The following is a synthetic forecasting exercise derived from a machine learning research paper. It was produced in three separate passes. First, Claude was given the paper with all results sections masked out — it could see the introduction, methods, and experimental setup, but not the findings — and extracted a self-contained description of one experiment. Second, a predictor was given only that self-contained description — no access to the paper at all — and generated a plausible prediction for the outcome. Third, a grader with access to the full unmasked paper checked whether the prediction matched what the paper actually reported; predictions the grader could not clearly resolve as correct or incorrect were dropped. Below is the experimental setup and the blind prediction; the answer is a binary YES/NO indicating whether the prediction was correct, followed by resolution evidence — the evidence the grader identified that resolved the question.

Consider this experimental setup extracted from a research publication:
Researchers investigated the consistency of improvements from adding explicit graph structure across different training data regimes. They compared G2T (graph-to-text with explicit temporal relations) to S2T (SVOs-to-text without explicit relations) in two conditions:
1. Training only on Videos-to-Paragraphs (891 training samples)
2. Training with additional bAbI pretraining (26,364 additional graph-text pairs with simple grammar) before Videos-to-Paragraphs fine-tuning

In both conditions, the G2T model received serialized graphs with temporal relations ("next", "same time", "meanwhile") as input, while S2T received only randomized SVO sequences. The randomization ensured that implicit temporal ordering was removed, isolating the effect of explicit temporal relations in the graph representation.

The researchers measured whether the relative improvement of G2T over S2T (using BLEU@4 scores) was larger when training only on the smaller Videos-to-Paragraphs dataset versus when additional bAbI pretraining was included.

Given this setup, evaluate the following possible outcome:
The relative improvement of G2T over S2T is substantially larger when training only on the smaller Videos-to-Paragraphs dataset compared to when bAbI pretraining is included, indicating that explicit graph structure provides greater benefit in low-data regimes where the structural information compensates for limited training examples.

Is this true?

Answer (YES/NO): NO